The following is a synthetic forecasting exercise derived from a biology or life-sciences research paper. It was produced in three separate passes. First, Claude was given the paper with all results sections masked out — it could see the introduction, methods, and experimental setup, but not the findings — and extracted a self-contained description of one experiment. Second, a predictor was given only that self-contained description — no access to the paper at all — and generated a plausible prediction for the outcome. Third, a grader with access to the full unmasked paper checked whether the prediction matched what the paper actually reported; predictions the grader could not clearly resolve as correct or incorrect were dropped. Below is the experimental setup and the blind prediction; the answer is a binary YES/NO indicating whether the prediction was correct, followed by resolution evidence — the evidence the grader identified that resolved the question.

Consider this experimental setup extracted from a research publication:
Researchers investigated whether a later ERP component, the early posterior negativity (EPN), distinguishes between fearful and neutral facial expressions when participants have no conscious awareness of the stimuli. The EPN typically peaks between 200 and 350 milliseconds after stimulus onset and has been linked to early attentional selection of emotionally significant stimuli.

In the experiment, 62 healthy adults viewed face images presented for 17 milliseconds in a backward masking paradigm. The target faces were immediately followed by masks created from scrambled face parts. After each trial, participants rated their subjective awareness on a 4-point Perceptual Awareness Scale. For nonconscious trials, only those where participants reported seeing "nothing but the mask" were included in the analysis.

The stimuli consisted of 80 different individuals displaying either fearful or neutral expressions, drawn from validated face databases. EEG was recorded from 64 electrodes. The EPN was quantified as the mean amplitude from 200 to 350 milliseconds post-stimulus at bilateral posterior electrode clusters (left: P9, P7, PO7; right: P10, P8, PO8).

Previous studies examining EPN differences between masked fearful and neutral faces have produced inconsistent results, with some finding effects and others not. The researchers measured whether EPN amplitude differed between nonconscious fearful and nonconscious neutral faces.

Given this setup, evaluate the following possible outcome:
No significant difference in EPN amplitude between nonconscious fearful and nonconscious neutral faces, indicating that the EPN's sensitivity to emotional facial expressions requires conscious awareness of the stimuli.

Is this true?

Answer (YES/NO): NO